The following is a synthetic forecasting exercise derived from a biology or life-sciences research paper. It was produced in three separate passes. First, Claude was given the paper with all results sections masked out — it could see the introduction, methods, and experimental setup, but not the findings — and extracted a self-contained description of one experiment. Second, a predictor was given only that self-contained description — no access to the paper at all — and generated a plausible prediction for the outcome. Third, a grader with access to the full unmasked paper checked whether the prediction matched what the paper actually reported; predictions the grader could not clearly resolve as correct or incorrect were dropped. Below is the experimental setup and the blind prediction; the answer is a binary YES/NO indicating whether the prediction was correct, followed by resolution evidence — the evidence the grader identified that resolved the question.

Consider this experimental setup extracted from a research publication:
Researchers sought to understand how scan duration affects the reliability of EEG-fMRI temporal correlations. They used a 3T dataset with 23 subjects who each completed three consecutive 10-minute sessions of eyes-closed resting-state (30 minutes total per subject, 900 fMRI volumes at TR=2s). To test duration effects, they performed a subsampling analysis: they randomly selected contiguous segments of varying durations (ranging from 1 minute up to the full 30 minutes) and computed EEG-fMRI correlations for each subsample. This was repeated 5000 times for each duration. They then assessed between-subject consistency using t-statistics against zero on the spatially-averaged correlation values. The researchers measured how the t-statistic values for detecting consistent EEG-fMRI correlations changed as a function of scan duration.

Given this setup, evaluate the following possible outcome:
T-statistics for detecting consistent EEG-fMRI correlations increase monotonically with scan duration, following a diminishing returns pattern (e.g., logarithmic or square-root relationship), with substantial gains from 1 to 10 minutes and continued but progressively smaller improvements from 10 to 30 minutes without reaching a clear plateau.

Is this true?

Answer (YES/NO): NO